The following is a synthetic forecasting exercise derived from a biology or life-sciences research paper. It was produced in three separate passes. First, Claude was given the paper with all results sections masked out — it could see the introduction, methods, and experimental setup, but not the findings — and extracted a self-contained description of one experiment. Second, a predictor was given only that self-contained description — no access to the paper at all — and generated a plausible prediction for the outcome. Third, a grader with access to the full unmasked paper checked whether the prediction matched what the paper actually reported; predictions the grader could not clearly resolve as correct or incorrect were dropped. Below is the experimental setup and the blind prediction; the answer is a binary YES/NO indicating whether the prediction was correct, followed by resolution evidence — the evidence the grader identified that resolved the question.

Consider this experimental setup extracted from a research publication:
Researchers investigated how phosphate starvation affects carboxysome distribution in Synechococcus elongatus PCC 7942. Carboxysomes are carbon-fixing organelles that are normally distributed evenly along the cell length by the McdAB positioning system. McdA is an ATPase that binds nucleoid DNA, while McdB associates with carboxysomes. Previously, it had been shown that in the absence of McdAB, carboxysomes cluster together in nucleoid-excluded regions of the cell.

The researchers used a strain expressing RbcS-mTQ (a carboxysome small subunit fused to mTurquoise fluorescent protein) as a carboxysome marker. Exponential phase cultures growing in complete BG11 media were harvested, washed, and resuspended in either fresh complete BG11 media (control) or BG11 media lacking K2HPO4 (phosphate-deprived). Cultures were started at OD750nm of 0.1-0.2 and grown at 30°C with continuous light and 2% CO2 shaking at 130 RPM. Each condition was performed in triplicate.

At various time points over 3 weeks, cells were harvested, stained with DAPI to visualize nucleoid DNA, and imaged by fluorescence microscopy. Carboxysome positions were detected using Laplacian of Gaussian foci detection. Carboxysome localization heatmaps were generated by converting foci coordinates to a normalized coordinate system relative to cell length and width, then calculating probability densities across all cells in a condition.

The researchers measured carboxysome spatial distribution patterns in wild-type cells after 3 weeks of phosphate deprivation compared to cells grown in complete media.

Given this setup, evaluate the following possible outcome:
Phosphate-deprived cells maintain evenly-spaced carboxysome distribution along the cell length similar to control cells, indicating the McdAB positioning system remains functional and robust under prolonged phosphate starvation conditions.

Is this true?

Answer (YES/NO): NO